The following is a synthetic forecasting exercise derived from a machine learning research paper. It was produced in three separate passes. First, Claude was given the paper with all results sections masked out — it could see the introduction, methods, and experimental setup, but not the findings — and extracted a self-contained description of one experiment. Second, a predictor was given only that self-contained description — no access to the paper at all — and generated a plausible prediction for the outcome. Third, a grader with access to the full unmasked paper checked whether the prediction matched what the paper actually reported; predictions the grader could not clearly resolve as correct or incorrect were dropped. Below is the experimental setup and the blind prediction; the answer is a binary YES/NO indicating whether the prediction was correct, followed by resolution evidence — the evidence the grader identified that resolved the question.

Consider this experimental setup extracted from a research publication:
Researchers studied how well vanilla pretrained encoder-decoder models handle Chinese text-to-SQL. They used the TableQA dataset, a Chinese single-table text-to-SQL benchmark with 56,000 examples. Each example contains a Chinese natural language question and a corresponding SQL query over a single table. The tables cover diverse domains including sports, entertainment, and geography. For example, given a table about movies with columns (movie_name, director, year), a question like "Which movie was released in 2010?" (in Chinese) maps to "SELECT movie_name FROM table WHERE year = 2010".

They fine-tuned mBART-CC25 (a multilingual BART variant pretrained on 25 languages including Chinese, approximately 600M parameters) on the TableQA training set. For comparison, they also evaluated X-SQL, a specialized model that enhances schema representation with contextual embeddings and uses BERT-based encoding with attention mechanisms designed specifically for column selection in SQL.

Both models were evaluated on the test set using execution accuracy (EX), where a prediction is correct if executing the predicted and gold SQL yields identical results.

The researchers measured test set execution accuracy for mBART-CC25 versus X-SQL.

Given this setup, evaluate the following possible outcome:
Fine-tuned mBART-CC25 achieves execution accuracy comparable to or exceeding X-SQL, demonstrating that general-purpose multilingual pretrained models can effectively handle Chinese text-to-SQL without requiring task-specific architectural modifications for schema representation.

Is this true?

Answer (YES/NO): YES